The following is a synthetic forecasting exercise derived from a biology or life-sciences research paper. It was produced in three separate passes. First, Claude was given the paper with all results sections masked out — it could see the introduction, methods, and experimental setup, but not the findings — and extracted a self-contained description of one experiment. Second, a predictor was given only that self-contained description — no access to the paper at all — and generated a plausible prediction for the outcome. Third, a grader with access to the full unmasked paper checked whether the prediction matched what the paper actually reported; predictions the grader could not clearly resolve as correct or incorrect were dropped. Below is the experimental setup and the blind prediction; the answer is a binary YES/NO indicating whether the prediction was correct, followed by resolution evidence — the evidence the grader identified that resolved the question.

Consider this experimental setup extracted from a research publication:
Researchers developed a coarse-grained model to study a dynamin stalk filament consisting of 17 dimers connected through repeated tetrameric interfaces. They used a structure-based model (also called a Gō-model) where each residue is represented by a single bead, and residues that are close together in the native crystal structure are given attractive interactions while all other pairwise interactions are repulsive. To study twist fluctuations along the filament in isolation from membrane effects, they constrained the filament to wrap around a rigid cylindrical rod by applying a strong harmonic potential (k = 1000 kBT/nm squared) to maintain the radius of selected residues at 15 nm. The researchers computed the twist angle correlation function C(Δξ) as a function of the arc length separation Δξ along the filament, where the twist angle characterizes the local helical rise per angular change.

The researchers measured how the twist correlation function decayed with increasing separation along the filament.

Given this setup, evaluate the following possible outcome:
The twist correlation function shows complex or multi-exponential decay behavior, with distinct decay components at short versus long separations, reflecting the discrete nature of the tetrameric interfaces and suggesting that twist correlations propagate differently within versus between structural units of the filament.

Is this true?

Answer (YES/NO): NO